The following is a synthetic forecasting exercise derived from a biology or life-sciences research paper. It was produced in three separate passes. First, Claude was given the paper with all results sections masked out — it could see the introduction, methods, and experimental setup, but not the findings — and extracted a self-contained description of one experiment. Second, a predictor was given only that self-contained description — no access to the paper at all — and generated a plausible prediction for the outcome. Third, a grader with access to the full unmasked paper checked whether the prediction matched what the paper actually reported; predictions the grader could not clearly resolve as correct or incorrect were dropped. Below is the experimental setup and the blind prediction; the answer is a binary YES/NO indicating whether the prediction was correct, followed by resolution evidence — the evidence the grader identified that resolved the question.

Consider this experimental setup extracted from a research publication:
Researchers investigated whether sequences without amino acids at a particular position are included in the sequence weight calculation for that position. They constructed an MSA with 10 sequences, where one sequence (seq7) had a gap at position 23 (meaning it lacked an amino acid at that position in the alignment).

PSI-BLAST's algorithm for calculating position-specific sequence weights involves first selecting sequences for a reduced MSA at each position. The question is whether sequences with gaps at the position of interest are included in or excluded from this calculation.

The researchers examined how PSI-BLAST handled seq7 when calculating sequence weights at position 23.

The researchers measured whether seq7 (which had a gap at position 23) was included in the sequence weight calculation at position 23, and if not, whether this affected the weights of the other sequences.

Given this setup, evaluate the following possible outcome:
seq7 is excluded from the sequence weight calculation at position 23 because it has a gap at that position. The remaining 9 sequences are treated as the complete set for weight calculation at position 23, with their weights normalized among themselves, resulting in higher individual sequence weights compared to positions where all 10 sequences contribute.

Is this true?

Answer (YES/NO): YES